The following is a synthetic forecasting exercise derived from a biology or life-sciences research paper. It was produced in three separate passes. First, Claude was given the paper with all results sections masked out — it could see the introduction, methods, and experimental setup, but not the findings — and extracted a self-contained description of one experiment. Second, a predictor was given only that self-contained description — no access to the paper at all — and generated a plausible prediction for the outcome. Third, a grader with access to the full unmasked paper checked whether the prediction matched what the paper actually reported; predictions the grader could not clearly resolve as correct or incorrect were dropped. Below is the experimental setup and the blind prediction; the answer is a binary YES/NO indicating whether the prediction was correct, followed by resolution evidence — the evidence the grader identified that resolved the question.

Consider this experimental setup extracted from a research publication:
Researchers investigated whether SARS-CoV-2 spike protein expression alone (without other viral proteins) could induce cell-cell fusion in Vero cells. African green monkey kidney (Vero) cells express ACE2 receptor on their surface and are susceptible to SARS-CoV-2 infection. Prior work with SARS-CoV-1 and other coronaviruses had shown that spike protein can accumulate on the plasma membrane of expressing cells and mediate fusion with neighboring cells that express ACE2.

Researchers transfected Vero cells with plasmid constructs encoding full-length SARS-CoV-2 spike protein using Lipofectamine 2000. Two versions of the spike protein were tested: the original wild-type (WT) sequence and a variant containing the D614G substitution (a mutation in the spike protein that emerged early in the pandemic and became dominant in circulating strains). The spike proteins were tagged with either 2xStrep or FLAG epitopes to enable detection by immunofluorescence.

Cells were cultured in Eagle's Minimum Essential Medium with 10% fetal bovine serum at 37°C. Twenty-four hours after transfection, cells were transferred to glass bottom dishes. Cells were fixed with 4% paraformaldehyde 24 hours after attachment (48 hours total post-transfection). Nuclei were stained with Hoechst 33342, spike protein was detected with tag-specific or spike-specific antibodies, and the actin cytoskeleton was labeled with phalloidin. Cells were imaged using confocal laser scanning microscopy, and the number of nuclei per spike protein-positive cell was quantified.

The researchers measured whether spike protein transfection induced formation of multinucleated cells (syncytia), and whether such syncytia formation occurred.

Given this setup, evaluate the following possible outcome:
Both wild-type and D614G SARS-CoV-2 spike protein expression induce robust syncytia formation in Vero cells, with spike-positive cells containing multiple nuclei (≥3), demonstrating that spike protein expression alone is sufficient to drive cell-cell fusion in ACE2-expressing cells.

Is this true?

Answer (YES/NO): YES